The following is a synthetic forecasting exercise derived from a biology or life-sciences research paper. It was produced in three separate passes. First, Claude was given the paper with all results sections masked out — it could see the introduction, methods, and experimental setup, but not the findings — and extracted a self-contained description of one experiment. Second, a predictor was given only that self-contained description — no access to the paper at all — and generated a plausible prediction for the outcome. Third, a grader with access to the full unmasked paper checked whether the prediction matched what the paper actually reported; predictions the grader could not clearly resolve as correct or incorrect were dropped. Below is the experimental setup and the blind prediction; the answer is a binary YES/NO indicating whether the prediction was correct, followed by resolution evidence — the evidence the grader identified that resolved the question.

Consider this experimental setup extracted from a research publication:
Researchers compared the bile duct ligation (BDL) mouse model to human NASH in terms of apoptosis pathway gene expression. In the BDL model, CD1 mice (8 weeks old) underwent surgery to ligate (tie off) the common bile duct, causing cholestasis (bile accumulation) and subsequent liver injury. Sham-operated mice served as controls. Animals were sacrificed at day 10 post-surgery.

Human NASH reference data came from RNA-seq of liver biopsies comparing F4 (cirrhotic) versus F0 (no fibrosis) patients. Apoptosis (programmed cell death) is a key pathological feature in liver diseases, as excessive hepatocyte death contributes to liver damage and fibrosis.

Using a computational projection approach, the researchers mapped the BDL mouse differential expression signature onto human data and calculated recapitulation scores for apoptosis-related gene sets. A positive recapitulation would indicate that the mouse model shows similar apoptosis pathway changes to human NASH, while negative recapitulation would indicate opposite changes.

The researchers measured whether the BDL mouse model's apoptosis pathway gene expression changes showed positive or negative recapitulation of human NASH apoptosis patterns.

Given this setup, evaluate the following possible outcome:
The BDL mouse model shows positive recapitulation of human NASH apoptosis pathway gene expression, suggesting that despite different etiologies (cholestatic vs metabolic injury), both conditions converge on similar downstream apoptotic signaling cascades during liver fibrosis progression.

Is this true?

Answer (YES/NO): YES